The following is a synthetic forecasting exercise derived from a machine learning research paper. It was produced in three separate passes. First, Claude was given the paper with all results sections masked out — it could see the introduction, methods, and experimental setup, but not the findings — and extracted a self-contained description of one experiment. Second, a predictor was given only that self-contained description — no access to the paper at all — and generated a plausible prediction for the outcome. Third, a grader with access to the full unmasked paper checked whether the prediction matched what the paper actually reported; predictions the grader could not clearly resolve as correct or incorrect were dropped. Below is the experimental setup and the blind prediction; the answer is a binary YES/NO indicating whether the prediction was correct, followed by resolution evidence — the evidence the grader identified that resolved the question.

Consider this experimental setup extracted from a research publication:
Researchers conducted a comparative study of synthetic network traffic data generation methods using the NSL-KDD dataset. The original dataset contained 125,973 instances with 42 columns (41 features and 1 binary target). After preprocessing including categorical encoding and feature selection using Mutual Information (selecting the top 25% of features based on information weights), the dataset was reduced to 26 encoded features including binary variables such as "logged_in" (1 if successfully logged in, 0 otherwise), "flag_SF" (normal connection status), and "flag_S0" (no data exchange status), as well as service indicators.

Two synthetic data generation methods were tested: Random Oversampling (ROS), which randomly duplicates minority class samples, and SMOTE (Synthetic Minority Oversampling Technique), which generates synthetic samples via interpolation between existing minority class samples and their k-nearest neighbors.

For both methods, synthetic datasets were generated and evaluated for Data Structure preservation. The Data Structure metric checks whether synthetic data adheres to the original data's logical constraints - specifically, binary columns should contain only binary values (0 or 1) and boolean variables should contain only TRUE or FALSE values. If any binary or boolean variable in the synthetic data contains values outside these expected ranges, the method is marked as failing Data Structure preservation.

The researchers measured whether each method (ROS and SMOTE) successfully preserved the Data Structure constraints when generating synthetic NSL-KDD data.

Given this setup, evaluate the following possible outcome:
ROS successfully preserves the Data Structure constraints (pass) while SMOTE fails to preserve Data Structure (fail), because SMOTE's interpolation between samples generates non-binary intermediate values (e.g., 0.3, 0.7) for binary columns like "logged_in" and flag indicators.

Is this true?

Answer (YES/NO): YES